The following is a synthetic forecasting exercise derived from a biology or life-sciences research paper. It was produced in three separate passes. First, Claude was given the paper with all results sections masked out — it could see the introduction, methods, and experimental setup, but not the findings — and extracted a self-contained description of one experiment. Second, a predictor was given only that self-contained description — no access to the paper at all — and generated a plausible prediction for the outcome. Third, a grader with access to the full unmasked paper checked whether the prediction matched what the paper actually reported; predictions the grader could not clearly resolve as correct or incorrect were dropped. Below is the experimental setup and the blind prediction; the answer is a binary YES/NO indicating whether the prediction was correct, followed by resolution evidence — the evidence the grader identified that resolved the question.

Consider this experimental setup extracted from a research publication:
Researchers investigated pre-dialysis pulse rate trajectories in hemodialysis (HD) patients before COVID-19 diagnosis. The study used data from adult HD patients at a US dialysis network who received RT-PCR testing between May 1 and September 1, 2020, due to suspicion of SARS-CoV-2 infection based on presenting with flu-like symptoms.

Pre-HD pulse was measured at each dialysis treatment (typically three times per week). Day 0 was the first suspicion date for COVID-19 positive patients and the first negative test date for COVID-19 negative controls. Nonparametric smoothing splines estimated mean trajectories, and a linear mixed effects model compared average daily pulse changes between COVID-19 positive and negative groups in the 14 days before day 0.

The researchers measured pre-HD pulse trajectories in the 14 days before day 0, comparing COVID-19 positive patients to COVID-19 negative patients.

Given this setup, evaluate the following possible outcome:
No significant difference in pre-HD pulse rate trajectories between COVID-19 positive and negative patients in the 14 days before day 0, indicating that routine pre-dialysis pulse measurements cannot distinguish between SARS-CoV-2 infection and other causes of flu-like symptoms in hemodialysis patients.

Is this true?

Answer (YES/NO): NO